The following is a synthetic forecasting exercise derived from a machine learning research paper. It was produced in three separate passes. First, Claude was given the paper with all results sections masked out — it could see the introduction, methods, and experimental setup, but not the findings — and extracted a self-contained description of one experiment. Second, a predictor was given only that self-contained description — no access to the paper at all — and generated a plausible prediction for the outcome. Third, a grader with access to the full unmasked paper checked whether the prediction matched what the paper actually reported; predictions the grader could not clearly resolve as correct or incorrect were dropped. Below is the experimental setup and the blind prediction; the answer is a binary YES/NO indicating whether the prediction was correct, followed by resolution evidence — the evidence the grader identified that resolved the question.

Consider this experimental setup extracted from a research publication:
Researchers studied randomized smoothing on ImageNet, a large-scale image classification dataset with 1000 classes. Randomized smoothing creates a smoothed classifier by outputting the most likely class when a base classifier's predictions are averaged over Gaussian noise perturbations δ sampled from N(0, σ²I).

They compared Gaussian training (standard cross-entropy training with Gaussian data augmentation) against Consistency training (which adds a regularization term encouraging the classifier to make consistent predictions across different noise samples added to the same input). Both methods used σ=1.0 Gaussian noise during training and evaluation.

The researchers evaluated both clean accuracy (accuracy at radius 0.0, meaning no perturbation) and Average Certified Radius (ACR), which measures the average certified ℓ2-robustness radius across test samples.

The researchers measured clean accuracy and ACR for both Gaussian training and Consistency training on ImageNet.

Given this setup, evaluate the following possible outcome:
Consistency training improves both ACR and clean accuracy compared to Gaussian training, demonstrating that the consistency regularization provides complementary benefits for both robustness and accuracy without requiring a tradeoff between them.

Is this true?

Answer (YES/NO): NO